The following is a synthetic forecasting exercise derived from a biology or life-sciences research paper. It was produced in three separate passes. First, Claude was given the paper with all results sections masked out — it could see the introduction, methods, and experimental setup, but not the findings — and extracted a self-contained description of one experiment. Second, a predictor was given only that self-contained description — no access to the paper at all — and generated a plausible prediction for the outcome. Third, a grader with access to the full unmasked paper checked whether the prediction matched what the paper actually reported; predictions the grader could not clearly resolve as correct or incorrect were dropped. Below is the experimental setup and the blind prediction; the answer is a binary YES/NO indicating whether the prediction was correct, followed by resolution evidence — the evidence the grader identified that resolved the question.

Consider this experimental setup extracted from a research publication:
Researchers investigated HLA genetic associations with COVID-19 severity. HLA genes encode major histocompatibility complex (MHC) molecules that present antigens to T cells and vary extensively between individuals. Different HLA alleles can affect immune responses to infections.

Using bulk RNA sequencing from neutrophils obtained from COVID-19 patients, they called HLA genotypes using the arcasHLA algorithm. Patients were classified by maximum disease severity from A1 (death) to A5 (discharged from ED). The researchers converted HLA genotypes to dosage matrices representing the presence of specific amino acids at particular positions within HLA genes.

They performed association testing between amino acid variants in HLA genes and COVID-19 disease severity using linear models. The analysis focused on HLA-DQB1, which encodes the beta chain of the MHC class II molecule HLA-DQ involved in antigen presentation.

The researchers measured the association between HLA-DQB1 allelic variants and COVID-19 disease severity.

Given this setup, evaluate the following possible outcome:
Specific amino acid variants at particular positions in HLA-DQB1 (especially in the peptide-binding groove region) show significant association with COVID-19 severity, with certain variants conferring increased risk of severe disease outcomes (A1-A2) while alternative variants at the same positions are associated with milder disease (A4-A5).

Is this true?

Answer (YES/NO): YES